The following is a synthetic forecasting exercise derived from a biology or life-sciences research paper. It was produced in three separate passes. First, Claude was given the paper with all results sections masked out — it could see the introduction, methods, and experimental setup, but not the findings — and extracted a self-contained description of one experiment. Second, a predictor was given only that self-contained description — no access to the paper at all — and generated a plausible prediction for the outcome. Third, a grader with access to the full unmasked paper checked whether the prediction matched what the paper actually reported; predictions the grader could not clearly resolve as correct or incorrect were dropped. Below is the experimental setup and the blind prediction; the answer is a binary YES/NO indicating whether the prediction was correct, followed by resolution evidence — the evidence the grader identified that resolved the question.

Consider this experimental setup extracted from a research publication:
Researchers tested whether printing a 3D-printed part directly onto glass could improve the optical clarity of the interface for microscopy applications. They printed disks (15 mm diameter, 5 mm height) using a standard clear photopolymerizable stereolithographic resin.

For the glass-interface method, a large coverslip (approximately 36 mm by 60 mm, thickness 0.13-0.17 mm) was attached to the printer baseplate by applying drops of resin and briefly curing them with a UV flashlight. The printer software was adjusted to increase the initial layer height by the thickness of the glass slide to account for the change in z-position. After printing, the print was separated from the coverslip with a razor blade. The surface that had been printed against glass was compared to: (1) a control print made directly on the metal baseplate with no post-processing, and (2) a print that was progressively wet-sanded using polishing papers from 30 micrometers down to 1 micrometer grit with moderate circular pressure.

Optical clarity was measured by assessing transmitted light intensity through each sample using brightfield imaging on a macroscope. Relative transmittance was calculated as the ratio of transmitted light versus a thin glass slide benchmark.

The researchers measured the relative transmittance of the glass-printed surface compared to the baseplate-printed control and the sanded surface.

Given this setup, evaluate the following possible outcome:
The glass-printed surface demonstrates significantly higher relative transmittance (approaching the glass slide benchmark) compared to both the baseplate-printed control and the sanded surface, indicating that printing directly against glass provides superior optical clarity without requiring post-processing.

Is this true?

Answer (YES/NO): NO